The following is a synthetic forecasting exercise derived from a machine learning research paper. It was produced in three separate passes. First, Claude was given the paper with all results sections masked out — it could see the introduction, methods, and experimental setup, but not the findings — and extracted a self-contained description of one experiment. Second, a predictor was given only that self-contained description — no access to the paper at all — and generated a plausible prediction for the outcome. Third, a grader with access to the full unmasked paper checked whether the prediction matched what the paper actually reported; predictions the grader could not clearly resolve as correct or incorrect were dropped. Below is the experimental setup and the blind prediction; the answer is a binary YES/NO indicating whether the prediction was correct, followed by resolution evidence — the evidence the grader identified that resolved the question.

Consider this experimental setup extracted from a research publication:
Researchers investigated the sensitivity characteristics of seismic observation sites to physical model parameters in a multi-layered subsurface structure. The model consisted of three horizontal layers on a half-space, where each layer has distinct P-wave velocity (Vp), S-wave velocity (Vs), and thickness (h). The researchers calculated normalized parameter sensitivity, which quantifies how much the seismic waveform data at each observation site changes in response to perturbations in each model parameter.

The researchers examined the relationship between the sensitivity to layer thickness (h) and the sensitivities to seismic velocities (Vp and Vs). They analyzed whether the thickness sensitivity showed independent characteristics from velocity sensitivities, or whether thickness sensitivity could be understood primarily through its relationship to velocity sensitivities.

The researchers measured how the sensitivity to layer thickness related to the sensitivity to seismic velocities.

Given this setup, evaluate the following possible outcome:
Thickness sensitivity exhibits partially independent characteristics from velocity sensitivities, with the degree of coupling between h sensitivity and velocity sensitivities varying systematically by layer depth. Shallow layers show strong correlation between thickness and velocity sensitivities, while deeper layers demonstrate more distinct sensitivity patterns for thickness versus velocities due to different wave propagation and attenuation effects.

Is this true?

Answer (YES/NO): NO